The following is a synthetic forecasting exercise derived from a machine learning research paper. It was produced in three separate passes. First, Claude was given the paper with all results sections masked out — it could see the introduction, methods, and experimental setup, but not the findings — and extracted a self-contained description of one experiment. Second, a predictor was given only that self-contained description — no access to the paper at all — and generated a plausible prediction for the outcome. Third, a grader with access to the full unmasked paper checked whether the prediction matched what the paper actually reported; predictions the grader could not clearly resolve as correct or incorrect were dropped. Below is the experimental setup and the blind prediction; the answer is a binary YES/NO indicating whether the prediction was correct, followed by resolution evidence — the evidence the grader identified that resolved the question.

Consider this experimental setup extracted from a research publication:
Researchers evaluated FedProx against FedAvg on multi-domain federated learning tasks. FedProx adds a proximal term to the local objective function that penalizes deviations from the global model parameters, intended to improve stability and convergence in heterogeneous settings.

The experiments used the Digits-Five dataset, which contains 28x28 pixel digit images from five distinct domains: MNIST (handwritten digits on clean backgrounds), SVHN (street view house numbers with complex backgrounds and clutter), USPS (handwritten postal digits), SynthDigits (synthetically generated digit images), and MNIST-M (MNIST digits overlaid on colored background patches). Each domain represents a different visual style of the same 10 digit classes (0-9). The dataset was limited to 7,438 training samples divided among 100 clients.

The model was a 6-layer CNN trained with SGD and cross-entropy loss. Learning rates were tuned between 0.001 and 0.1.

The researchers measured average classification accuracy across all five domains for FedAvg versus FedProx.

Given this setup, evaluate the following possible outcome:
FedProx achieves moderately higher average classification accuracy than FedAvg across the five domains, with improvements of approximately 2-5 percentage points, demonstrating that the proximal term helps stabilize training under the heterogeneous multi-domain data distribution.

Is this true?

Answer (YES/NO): NO